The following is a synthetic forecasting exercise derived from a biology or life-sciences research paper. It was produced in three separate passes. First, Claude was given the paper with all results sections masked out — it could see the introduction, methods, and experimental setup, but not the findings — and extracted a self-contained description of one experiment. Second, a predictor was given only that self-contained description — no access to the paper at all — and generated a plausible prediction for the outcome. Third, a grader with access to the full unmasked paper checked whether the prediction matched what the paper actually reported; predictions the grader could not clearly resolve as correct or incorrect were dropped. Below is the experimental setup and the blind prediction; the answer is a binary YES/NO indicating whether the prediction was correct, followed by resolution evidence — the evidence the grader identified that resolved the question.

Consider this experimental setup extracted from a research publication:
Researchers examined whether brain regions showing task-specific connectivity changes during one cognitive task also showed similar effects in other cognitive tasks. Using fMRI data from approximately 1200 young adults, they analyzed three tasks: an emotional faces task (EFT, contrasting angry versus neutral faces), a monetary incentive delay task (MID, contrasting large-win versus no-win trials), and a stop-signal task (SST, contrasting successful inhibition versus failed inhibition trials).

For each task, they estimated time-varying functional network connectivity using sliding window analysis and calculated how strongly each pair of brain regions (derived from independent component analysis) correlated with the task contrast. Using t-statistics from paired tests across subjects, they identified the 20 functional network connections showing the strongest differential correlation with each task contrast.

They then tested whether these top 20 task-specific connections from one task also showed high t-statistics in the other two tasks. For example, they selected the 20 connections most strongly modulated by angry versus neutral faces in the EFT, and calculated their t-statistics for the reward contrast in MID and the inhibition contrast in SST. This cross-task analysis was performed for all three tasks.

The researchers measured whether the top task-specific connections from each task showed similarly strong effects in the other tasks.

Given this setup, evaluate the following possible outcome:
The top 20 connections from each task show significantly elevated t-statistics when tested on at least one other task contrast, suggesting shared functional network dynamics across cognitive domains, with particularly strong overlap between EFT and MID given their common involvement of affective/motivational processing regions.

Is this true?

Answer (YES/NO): NO